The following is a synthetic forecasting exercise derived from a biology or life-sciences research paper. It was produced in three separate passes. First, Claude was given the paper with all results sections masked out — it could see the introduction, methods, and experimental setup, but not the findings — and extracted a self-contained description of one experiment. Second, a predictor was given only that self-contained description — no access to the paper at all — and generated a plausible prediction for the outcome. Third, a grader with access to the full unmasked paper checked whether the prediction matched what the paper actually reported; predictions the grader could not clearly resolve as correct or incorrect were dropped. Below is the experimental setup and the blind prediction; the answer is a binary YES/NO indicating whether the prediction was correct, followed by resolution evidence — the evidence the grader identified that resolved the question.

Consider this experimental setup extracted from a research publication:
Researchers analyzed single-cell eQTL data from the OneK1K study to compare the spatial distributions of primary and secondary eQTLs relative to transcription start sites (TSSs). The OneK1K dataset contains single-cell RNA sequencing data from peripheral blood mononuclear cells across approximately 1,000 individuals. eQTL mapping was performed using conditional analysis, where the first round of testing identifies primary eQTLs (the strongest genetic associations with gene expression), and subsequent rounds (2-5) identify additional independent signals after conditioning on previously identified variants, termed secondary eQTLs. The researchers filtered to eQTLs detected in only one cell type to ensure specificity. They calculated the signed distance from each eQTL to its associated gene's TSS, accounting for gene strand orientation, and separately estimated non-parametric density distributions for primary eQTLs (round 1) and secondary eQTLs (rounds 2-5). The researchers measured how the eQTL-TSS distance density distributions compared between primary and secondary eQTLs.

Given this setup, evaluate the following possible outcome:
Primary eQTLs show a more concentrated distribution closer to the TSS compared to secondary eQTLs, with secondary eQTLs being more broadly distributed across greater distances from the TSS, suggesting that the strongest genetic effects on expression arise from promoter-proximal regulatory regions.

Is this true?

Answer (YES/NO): YES